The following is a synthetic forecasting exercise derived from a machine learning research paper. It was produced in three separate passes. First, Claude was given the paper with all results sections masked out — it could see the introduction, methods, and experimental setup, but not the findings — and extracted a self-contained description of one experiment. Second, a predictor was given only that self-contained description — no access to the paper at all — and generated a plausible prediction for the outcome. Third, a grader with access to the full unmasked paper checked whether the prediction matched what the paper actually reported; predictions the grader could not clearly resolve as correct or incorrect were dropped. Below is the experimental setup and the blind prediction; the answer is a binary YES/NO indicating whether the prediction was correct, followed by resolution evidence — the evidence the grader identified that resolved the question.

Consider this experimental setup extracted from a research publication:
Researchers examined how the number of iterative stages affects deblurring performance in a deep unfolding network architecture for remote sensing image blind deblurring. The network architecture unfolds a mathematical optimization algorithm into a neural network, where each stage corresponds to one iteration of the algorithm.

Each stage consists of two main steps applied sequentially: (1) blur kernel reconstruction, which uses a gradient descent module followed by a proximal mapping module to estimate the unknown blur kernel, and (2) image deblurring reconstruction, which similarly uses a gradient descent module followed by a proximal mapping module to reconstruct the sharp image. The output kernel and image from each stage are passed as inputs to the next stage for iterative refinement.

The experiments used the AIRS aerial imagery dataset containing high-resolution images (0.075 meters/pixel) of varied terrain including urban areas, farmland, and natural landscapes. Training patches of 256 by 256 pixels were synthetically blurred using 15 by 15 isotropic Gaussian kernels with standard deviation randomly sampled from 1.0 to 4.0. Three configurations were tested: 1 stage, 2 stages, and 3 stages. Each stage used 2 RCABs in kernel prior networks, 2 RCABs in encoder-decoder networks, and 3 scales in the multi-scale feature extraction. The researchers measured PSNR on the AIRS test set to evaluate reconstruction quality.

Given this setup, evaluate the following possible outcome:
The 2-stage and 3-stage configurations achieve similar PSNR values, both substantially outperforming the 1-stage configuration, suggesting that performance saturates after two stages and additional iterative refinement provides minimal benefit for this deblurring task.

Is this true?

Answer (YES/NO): NO